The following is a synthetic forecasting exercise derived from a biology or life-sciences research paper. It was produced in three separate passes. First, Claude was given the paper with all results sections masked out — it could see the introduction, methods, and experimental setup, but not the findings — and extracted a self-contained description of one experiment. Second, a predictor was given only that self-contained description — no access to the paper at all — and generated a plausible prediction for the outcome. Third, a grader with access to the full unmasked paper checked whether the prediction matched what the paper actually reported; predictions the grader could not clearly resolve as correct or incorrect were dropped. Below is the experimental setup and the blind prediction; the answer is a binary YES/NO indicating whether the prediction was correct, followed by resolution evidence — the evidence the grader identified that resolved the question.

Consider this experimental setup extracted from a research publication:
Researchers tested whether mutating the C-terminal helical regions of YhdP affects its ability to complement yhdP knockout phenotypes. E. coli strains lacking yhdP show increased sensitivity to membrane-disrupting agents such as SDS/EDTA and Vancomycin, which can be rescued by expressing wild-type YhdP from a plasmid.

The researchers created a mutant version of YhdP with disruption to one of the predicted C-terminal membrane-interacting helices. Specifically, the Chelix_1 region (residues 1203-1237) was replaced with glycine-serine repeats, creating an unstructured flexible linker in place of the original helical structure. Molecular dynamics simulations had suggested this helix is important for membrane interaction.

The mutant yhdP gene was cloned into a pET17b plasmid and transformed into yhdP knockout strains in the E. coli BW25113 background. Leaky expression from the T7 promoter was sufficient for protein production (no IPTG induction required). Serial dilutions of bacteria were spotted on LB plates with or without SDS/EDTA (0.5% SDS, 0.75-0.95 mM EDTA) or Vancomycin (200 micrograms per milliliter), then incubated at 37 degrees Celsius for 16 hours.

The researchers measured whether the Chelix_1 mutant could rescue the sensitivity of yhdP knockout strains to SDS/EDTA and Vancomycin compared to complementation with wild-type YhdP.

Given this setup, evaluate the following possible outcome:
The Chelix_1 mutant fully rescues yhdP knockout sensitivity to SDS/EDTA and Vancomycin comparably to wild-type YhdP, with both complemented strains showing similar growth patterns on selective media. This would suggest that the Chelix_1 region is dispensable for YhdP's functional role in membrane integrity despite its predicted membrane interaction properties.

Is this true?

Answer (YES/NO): NO